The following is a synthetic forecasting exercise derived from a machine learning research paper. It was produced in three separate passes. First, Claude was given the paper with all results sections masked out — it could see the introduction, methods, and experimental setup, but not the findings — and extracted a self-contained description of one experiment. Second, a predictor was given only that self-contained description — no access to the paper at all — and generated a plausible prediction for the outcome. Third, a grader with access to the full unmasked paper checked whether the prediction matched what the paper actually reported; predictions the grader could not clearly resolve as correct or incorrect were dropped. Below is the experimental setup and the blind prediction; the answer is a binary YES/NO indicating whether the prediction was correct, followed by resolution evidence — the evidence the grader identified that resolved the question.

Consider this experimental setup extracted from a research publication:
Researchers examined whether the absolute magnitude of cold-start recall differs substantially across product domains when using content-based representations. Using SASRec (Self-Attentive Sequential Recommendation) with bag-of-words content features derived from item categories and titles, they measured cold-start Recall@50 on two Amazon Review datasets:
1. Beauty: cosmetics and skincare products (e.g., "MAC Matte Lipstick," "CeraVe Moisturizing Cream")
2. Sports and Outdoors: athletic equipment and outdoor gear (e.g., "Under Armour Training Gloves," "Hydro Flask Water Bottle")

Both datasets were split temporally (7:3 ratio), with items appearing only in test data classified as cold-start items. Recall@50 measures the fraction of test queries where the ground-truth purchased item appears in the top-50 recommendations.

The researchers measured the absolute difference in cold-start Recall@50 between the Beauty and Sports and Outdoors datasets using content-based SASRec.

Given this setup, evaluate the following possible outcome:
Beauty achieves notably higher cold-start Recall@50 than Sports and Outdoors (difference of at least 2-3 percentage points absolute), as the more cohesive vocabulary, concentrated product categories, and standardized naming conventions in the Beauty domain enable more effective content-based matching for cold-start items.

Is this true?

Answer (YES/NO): YES